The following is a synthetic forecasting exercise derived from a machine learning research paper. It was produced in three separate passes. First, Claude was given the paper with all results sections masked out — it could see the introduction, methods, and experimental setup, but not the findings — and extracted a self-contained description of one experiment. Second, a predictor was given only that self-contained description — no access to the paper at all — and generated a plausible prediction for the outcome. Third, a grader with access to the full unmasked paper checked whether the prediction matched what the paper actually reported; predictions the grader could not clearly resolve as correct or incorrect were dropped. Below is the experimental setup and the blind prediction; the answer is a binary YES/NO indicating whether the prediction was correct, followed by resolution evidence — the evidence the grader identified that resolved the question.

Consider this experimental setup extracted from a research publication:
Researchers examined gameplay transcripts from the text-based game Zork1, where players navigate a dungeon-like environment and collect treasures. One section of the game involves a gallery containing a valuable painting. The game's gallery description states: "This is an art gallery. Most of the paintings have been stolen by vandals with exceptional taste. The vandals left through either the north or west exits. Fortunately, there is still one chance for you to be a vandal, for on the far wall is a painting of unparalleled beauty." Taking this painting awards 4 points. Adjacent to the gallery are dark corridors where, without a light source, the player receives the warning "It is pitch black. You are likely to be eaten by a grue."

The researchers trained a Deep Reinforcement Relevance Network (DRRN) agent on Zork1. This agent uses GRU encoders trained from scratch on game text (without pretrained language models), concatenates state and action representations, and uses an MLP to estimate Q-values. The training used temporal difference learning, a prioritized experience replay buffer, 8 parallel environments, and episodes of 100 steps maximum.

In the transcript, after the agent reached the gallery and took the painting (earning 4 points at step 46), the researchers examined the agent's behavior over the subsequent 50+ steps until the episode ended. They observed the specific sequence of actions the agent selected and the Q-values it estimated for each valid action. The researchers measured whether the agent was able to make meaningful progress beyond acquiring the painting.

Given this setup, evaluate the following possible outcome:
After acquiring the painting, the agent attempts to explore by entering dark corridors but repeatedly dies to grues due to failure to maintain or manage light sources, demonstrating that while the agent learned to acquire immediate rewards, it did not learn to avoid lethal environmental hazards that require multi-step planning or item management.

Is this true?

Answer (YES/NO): NO